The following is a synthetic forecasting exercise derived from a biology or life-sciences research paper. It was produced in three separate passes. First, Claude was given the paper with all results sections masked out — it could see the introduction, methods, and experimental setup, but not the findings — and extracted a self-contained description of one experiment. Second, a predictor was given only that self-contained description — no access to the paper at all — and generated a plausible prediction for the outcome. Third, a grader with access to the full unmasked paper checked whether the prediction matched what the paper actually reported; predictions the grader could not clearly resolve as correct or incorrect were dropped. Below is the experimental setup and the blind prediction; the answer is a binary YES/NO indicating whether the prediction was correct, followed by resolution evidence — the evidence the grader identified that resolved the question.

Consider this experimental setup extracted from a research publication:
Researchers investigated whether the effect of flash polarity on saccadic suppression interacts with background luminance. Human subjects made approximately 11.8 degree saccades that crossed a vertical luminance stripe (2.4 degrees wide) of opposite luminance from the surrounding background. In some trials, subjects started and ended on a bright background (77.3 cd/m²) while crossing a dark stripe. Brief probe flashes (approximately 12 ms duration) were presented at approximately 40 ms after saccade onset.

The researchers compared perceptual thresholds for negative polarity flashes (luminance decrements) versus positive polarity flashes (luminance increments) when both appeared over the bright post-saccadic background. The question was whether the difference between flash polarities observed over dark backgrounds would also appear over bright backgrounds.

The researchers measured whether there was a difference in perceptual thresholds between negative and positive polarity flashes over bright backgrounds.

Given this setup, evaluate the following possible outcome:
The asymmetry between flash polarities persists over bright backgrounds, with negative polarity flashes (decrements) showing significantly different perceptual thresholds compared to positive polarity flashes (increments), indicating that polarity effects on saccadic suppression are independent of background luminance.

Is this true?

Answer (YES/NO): NO